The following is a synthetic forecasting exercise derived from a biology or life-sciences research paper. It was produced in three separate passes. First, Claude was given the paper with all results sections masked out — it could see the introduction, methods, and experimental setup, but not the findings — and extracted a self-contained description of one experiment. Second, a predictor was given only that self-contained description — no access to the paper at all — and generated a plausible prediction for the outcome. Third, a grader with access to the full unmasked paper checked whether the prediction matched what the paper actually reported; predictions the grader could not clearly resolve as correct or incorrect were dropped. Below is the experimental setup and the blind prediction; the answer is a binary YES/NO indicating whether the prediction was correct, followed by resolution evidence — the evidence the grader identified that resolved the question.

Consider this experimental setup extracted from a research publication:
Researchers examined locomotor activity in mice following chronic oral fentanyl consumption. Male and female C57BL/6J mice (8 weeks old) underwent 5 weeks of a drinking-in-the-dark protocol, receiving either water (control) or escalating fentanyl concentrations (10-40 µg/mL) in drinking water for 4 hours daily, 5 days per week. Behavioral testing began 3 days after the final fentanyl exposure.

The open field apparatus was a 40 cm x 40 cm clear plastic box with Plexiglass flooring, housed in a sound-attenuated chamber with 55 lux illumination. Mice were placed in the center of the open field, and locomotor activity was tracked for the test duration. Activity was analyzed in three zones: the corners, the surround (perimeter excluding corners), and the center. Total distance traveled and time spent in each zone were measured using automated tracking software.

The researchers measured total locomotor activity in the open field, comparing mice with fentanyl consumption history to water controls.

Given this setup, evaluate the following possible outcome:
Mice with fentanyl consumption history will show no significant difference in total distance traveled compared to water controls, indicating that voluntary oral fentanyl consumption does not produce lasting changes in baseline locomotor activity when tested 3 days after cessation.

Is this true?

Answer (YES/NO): YES